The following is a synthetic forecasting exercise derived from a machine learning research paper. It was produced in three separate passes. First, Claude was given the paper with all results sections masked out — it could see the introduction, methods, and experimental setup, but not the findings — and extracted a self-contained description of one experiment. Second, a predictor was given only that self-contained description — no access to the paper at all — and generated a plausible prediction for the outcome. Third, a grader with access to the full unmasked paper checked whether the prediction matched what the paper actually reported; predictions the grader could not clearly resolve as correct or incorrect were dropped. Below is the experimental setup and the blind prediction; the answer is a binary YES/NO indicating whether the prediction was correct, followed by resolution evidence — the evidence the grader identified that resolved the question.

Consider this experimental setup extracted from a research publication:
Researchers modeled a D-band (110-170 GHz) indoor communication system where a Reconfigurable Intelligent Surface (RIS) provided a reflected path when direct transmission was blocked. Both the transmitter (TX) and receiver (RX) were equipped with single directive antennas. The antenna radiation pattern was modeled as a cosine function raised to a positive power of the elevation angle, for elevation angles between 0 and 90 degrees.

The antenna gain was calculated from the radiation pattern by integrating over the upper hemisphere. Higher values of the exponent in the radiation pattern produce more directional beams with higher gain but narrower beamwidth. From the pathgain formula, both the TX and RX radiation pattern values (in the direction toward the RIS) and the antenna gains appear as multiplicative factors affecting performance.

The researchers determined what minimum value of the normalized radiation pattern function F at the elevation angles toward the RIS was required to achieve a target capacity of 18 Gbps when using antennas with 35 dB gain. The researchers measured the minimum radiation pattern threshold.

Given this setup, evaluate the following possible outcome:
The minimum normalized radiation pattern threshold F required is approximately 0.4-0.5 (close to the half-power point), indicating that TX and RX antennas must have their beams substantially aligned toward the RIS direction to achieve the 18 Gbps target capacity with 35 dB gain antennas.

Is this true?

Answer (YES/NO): NO